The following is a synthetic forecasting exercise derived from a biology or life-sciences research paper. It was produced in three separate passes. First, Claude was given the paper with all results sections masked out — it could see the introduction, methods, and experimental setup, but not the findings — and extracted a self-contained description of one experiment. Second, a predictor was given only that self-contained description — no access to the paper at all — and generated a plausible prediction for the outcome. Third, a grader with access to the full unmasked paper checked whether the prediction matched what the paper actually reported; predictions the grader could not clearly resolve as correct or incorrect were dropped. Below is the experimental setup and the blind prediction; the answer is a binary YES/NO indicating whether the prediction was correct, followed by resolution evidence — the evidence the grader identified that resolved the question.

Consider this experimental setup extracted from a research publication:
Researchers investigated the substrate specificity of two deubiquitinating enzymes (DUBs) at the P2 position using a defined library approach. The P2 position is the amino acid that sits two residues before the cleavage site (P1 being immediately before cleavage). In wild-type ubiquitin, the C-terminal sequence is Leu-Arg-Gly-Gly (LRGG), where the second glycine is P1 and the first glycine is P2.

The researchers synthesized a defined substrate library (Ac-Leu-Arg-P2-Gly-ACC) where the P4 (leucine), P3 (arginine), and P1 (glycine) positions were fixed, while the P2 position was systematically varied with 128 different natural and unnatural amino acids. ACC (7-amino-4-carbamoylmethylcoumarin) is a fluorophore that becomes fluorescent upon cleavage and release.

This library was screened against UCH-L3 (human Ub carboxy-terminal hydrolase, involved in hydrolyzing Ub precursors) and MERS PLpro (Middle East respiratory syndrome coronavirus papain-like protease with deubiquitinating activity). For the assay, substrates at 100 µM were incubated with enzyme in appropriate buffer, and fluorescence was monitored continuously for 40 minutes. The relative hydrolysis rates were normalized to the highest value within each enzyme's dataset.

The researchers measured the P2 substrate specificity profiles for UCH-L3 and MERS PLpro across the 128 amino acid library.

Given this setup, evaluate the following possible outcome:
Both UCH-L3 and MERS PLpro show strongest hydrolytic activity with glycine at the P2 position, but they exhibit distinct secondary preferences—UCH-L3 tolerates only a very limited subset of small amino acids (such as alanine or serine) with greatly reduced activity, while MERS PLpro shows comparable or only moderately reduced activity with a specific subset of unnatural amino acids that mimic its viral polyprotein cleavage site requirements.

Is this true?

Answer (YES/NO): NO